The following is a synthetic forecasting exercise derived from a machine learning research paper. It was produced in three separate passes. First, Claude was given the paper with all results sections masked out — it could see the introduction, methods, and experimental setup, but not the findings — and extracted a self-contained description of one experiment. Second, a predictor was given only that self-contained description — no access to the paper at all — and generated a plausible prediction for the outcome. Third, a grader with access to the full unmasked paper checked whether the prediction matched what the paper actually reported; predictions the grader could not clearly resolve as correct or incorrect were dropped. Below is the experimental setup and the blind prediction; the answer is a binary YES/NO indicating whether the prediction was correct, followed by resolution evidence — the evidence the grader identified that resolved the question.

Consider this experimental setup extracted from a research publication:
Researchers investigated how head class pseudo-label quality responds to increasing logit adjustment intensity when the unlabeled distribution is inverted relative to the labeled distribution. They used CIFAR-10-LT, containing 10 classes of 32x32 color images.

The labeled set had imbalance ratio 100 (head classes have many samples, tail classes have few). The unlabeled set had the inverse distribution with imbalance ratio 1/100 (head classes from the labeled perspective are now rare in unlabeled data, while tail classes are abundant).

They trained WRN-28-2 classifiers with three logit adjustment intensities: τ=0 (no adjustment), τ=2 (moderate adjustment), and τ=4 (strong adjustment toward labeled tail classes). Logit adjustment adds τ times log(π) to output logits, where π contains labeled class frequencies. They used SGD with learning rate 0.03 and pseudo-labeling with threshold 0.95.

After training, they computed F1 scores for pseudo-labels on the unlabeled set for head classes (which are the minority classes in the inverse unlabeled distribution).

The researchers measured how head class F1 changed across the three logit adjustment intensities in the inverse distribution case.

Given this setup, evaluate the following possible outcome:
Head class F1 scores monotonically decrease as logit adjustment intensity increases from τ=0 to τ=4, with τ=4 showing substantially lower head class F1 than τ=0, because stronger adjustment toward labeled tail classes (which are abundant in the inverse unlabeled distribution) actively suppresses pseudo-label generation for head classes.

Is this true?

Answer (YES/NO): NO